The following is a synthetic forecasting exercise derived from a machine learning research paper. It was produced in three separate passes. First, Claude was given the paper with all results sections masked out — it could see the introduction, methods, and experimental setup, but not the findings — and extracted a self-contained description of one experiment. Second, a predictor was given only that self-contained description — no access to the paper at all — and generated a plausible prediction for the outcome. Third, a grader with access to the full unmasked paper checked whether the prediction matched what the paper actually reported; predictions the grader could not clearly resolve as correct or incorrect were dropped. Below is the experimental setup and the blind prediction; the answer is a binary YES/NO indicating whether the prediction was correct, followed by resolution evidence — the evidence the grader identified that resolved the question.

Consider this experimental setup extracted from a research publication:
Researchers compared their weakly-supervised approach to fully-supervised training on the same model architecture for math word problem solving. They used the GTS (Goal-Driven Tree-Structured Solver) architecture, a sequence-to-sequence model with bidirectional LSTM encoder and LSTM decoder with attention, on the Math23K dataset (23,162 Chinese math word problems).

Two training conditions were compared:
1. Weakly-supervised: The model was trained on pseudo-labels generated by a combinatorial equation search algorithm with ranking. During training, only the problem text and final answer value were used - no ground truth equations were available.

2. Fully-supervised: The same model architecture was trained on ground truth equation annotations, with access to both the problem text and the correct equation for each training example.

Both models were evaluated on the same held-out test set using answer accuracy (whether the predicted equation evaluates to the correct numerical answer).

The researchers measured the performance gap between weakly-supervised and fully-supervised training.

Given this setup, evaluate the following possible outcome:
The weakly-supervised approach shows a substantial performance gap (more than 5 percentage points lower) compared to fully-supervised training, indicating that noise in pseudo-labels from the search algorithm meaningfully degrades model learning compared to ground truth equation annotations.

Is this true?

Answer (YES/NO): YES